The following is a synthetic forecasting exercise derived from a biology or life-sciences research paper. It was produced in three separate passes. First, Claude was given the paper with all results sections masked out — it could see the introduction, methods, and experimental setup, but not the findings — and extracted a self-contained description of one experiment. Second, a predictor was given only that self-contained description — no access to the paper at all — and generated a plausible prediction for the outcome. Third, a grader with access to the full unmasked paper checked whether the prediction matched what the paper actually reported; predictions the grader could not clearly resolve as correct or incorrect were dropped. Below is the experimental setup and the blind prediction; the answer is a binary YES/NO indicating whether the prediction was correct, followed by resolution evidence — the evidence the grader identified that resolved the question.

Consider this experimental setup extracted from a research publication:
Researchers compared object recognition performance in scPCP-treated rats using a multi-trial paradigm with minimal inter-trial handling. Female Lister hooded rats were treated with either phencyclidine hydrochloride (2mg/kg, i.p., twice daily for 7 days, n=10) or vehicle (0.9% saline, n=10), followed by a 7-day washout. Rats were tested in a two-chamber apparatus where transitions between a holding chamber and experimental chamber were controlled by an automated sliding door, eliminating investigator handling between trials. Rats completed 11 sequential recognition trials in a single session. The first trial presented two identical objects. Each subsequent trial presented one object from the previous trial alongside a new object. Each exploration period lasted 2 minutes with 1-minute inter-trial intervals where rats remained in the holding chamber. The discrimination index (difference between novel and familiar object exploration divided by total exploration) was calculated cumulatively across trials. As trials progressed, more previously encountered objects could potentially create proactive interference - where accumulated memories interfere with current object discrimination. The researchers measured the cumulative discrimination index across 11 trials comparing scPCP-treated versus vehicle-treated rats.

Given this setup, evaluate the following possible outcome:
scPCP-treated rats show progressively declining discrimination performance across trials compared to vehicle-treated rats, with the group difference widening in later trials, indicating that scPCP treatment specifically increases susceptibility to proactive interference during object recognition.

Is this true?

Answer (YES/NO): YES